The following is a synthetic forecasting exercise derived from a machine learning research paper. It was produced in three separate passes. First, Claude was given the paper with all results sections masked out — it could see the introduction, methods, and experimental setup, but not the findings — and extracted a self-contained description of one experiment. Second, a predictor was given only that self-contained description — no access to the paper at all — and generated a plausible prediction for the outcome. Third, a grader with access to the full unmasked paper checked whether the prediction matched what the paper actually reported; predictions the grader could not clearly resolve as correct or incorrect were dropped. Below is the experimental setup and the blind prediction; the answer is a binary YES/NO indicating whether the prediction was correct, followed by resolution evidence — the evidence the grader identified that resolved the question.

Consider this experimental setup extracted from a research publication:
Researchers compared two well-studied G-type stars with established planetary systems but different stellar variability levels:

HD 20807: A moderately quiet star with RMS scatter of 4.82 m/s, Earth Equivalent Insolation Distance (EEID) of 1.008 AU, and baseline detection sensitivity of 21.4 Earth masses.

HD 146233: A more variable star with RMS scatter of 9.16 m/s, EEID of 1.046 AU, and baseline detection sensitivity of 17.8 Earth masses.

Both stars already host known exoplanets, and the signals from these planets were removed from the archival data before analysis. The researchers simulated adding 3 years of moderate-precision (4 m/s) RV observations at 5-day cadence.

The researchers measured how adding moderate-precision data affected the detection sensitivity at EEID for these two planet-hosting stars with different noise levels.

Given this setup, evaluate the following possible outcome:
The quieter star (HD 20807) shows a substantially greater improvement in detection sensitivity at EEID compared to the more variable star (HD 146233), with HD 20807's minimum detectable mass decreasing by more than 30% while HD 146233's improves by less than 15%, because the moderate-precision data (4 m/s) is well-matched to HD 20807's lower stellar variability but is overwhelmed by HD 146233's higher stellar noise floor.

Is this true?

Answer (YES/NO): NO